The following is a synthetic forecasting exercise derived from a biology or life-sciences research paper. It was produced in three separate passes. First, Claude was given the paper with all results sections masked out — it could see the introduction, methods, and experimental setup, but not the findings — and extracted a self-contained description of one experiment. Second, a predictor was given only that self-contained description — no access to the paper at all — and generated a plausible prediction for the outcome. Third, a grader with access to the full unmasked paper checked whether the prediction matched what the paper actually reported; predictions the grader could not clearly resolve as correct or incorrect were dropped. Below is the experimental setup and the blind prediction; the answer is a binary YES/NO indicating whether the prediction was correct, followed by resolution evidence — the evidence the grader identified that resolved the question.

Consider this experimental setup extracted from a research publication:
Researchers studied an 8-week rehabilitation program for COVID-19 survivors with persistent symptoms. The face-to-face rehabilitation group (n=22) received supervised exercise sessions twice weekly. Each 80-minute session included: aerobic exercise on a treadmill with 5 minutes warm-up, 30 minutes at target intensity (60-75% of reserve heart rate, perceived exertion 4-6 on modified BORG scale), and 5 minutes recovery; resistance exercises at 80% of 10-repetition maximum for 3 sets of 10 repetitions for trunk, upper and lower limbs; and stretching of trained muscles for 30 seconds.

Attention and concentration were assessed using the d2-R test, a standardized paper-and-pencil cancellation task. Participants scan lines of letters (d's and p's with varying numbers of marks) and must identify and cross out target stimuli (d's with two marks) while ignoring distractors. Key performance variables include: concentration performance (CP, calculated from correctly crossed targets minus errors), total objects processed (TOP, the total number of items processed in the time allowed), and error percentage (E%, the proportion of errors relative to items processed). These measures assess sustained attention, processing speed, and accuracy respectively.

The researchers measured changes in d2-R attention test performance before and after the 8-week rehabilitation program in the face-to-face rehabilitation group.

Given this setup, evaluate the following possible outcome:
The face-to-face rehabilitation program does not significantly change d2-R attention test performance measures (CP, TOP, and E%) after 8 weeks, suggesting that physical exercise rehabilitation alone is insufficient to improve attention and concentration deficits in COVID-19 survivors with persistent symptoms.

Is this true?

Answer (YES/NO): NO